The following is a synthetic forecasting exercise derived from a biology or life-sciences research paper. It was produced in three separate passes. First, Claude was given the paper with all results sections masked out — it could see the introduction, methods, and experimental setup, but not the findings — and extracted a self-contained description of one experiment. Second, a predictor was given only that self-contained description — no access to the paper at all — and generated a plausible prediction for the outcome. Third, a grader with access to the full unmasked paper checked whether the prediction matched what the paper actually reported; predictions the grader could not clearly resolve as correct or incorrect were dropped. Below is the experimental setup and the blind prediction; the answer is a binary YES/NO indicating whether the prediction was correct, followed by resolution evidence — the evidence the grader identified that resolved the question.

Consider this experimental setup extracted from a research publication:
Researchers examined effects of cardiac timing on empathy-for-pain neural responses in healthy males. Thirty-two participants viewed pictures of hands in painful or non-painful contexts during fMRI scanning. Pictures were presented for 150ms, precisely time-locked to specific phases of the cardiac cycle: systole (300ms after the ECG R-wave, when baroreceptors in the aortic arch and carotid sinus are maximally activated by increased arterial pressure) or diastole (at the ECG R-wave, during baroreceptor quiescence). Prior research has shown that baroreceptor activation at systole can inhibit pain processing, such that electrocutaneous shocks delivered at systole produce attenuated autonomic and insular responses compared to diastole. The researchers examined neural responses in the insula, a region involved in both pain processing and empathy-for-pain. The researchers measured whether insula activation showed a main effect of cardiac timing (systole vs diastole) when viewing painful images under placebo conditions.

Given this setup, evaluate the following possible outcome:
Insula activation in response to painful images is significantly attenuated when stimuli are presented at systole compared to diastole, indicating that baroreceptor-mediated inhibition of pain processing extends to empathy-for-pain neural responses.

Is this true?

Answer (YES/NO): NO